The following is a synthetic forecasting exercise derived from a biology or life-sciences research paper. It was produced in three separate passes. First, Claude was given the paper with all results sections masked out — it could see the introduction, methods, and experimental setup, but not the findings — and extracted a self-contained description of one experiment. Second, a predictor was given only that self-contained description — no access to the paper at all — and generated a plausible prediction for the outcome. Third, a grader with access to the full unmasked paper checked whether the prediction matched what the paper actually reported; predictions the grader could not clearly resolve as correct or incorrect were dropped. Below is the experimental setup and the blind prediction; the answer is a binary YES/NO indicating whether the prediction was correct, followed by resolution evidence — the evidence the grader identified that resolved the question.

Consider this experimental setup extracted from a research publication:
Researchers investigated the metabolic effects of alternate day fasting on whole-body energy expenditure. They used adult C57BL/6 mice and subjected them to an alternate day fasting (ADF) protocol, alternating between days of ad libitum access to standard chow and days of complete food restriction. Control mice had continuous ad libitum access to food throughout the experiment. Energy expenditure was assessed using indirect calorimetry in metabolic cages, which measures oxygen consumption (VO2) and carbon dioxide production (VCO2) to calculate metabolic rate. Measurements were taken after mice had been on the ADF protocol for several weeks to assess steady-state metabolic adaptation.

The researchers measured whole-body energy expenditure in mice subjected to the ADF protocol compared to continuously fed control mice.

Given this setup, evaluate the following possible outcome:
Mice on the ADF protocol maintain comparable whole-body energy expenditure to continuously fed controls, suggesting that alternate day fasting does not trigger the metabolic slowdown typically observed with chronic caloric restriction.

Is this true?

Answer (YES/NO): NO